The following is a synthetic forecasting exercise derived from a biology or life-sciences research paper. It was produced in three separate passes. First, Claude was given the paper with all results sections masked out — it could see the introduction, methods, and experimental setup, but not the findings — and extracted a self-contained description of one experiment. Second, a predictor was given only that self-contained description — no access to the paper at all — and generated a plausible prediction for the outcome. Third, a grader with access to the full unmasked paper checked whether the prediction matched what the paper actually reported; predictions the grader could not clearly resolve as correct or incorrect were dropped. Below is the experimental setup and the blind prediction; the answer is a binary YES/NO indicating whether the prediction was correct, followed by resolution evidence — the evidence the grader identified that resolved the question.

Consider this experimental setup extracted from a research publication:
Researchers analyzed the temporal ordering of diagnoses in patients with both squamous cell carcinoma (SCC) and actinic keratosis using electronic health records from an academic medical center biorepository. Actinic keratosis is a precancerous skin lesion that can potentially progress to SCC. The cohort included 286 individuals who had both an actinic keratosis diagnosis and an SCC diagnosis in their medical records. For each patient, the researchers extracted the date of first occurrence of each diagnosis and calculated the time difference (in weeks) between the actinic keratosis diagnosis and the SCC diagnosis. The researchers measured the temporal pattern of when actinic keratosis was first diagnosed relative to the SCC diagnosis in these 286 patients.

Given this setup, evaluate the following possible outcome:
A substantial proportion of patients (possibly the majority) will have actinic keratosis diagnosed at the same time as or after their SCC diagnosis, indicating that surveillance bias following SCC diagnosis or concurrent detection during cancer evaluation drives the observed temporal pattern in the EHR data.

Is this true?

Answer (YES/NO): NO